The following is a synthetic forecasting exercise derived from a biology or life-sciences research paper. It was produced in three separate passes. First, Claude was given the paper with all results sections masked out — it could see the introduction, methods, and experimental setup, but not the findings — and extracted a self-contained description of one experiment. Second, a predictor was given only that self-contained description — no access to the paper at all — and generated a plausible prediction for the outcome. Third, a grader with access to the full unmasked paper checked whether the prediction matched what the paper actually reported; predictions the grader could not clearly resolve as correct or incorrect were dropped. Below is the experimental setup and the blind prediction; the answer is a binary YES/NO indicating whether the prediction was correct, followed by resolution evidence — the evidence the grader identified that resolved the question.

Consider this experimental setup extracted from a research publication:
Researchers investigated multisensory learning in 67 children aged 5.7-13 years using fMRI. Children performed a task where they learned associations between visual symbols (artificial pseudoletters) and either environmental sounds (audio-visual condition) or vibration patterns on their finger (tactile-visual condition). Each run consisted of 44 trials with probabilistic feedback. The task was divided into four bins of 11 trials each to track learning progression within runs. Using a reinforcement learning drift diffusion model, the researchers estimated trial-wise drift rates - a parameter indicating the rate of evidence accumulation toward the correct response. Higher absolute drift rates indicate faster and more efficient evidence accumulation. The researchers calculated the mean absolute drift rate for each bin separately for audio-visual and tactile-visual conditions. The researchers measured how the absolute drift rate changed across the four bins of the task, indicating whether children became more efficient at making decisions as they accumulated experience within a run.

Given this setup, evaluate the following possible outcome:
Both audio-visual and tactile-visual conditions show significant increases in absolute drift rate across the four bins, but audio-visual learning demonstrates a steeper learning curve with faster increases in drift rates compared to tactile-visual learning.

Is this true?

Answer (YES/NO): NO